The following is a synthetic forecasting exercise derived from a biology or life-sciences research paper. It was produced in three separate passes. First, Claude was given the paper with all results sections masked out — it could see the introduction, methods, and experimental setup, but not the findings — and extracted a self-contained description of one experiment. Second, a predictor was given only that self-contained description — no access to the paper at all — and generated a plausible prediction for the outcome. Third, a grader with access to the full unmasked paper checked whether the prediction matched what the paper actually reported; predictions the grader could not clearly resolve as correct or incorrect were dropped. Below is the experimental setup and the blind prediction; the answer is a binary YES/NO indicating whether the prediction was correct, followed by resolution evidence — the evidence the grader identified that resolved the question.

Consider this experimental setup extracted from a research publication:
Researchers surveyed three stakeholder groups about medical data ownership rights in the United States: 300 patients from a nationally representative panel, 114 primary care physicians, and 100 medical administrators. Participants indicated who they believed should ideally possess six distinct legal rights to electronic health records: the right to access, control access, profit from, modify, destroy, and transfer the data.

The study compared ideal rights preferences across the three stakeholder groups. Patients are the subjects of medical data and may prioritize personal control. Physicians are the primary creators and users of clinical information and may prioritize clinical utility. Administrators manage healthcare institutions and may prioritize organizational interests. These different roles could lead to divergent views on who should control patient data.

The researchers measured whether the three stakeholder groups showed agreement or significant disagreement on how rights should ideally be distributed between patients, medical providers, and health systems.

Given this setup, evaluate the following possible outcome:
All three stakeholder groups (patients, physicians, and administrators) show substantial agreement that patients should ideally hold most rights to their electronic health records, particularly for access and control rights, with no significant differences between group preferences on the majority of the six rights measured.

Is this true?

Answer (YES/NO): NO